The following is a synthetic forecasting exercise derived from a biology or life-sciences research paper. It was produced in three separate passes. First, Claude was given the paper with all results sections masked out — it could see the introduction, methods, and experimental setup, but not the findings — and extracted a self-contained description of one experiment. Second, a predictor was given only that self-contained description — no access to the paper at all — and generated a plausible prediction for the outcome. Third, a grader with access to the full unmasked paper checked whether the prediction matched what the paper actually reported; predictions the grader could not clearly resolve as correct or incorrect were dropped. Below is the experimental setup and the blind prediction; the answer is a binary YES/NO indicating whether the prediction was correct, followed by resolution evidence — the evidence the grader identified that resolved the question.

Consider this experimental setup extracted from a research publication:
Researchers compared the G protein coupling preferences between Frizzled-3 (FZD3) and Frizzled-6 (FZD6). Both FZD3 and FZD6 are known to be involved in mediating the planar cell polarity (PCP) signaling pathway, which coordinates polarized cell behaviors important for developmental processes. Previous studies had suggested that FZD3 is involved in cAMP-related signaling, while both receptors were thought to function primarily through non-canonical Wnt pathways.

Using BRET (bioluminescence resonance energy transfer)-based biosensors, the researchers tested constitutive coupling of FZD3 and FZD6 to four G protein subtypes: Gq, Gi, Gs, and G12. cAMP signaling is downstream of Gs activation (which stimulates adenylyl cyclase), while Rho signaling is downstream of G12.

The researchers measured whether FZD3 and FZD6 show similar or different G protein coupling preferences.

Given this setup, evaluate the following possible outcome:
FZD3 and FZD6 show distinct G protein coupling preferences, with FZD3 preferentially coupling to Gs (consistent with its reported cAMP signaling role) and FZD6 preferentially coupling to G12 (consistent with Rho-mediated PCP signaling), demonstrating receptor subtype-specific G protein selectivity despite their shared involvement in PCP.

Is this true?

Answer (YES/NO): NO